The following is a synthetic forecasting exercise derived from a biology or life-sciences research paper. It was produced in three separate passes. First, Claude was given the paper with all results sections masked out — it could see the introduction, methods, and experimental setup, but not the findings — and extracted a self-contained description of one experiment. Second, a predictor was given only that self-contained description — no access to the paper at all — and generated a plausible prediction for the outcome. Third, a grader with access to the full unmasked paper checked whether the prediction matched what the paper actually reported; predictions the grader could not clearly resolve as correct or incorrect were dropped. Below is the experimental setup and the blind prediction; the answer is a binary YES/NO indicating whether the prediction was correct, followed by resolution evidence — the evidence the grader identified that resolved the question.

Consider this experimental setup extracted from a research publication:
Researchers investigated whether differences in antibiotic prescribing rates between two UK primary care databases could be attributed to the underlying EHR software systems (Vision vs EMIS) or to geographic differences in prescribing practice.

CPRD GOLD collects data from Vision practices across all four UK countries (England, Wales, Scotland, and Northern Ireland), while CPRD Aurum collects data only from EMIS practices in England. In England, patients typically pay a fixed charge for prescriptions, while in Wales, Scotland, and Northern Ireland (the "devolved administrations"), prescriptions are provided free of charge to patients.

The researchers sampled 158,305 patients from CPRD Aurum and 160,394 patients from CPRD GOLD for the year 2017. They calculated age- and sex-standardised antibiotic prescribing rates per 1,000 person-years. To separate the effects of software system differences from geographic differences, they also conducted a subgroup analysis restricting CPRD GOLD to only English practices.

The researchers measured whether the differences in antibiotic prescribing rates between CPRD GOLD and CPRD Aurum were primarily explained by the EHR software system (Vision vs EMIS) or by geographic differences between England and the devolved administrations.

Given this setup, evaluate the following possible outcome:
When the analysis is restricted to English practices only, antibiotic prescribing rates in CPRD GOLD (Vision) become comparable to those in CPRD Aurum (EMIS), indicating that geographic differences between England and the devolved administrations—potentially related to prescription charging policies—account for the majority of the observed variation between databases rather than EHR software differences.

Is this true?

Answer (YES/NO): YES